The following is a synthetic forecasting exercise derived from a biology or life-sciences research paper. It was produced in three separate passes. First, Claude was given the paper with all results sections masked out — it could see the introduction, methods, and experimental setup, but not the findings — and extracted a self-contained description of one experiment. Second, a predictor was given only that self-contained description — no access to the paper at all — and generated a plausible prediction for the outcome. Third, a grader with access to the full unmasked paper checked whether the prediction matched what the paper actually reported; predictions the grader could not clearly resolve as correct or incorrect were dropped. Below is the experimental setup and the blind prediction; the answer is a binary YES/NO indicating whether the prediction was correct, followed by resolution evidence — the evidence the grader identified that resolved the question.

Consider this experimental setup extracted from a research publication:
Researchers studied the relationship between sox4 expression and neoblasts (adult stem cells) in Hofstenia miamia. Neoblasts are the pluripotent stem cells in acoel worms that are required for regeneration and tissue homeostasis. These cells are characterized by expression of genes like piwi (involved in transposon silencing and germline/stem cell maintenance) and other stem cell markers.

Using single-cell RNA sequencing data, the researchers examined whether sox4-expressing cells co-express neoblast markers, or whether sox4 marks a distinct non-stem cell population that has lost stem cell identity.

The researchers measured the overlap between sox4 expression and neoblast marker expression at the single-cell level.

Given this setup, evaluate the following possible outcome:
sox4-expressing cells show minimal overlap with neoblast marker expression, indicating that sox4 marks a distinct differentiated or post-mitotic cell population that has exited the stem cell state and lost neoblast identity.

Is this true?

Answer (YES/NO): NO